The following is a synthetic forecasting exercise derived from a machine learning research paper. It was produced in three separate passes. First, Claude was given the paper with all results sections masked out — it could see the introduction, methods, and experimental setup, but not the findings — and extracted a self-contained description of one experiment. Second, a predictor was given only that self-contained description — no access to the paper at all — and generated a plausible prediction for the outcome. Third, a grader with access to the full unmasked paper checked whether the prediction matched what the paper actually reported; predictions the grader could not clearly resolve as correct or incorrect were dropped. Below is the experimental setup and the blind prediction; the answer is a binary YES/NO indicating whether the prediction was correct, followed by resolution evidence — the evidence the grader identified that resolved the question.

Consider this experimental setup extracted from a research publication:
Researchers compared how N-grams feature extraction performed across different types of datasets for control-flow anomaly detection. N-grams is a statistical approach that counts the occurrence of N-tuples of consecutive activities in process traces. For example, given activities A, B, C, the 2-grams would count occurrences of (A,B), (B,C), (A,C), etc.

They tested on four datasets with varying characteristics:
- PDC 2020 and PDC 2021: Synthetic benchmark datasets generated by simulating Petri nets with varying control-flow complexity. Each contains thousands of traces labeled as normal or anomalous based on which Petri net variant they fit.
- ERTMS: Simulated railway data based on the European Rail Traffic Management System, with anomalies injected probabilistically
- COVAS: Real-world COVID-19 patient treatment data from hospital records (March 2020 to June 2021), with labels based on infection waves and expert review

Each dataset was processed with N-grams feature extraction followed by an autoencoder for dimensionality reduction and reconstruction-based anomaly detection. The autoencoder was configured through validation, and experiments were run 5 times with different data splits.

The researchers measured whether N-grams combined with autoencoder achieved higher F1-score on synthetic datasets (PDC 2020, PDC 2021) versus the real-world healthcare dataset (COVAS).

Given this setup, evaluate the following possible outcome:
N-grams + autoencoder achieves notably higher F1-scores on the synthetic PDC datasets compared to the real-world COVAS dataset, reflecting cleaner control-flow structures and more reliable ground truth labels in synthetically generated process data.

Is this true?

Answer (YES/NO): NO